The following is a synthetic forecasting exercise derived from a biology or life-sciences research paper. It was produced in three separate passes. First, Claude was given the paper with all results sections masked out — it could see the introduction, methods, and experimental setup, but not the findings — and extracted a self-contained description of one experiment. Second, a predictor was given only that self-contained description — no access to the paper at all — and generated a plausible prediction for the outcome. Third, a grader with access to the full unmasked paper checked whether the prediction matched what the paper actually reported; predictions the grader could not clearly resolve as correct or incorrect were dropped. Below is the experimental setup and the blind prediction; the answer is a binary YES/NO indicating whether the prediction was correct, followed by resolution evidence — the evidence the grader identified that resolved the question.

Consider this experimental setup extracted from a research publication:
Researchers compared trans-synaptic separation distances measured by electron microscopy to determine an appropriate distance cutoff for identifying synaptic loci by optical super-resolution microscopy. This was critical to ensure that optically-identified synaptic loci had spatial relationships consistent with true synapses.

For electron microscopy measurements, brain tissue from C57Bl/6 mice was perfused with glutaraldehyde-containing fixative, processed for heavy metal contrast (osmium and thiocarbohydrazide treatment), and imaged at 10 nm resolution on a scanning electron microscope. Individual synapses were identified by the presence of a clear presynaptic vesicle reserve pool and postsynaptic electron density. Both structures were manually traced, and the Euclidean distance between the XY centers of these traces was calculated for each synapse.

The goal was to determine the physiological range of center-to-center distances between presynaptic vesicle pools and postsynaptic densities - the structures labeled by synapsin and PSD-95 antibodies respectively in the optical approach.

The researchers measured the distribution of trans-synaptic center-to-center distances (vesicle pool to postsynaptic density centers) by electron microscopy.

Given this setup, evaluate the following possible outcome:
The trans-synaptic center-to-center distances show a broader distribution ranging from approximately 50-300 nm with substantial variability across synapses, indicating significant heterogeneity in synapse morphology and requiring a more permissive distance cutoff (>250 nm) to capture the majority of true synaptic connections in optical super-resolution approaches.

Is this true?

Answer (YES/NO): NO